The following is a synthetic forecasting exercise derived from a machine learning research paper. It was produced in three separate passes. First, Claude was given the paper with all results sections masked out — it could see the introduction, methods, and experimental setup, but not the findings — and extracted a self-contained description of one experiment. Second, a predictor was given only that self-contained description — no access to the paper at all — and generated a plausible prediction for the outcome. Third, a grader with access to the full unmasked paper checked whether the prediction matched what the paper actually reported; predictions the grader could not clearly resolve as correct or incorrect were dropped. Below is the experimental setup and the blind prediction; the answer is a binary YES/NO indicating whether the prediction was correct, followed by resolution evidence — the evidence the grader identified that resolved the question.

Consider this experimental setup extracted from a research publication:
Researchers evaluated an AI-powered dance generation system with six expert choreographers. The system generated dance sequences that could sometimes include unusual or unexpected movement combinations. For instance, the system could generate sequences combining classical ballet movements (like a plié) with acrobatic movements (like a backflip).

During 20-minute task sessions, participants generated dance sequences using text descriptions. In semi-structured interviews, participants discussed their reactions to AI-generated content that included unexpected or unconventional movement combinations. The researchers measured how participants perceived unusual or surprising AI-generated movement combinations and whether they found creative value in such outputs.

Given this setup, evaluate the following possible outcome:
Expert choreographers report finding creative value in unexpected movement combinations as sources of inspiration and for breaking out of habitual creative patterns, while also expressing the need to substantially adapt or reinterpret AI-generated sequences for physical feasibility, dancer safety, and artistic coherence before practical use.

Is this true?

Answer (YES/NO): NO